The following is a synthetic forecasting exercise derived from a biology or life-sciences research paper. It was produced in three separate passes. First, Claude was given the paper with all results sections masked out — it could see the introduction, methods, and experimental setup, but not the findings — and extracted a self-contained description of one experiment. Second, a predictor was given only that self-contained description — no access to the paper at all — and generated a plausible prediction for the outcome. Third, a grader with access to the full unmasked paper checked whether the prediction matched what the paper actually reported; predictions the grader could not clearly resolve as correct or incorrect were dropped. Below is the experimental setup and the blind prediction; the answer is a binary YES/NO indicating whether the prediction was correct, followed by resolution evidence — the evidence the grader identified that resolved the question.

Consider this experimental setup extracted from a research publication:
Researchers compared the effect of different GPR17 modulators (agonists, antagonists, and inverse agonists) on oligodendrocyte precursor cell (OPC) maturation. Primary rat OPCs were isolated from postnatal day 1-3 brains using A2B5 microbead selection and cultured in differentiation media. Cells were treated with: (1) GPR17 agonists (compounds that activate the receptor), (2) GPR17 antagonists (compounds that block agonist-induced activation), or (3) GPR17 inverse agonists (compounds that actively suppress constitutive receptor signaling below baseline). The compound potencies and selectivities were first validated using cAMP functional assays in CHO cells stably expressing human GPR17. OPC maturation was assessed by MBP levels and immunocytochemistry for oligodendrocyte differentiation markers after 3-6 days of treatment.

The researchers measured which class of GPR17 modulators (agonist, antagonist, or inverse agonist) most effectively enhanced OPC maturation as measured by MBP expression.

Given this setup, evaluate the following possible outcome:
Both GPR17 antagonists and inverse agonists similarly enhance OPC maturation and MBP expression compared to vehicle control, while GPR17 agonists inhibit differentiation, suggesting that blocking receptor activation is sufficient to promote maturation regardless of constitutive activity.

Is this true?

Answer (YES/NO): NO